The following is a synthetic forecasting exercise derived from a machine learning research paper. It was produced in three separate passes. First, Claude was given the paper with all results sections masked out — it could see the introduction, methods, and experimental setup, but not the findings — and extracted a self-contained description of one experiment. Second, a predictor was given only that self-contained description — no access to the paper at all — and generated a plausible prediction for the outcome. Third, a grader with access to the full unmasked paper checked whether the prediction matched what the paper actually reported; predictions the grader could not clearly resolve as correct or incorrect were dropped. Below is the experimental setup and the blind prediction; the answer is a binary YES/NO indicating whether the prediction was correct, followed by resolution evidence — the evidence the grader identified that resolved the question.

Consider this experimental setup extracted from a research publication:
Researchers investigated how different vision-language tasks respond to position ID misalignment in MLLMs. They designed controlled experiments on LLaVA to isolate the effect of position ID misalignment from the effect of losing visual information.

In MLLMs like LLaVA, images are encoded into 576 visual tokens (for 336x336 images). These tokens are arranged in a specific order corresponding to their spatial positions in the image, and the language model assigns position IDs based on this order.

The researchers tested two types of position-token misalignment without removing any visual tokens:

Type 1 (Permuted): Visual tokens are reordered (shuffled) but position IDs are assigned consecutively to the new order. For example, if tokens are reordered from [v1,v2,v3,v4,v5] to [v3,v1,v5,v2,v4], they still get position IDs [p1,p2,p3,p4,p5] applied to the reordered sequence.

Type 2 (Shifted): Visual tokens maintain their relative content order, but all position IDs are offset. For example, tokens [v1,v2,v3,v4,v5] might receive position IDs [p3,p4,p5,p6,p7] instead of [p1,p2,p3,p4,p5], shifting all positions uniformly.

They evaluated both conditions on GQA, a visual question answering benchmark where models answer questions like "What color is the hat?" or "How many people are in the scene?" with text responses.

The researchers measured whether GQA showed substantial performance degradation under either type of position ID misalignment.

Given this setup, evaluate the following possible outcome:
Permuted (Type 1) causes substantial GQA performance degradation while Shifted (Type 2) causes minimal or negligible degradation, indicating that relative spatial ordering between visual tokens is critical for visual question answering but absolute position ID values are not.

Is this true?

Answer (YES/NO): NO